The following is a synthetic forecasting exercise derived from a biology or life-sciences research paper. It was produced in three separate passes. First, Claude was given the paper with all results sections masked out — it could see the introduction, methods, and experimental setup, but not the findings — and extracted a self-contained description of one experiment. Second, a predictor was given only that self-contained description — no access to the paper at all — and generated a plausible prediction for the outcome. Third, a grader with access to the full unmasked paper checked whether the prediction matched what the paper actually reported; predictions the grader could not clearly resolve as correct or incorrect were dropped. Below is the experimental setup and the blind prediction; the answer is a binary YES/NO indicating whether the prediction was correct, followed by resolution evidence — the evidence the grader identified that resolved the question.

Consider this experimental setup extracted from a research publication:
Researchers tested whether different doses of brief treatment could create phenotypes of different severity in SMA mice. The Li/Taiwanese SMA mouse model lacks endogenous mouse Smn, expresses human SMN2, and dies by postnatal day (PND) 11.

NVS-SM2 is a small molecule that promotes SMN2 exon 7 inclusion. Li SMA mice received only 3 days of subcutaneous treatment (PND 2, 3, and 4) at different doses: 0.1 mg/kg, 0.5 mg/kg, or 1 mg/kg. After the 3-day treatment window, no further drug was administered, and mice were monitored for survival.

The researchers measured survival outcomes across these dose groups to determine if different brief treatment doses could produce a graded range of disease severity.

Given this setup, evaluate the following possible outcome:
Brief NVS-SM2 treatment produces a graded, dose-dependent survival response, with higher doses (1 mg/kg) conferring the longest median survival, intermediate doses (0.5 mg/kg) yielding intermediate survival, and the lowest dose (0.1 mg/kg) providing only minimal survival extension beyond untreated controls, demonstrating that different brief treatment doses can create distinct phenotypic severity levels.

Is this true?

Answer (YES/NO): NO